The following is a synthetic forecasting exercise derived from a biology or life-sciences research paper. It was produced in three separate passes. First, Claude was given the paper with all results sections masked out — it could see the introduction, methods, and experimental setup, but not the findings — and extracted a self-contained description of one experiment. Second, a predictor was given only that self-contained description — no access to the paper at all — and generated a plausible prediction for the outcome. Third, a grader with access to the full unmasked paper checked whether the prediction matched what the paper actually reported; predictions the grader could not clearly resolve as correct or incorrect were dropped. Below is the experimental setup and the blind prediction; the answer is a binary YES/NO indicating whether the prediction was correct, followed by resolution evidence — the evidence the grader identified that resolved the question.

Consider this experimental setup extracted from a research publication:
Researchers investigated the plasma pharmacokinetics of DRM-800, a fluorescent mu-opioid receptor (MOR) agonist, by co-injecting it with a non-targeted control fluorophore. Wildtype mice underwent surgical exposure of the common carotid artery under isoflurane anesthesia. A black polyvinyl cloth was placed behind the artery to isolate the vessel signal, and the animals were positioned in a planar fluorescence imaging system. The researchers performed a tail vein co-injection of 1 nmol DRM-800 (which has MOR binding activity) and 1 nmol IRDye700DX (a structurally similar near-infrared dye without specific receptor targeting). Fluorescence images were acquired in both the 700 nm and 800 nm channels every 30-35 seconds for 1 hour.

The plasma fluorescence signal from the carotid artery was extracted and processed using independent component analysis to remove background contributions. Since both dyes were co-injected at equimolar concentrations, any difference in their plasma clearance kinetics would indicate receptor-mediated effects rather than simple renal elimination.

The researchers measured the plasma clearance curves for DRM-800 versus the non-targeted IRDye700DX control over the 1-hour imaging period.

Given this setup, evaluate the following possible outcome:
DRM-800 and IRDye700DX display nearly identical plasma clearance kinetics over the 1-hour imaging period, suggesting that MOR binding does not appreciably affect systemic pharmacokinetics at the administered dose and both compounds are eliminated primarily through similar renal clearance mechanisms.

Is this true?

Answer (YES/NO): NO